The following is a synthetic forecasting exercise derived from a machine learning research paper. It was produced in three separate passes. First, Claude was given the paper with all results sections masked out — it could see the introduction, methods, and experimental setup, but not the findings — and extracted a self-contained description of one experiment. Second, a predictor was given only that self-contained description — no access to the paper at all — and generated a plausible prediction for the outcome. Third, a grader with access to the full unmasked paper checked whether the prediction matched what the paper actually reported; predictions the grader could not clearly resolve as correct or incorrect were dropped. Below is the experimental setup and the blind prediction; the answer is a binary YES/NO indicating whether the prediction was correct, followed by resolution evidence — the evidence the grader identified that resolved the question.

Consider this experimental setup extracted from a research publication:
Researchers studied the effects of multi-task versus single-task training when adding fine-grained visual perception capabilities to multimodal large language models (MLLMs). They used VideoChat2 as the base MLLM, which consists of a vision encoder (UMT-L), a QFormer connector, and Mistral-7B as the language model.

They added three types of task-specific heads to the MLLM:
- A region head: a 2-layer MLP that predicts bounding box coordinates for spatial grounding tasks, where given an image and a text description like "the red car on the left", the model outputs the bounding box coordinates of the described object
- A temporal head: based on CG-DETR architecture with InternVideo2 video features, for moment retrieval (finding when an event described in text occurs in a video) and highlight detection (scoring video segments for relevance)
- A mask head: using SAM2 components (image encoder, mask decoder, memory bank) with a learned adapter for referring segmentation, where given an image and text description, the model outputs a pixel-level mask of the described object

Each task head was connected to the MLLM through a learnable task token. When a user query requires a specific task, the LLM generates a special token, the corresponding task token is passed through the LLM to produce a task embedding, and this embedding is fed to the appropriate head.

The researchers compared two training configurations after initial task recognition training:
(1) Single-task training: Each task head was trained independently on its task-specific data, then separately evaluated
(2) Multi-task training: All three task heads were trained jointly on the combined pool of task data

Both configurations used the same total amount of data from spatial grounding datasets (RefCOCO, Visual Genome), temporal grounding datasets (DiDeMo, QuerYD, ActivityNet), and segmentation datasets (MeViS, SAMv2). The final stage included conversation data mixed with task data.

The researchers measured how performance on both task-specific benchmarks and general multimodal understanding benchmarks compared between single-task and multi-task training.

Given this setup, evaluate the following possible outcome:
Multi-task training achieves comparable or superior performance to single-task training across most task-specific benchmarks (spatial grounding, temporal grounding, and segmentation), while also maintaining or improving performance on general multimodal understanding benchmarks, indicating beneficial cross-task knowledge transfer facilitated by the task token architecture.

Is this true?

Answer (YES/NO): YES